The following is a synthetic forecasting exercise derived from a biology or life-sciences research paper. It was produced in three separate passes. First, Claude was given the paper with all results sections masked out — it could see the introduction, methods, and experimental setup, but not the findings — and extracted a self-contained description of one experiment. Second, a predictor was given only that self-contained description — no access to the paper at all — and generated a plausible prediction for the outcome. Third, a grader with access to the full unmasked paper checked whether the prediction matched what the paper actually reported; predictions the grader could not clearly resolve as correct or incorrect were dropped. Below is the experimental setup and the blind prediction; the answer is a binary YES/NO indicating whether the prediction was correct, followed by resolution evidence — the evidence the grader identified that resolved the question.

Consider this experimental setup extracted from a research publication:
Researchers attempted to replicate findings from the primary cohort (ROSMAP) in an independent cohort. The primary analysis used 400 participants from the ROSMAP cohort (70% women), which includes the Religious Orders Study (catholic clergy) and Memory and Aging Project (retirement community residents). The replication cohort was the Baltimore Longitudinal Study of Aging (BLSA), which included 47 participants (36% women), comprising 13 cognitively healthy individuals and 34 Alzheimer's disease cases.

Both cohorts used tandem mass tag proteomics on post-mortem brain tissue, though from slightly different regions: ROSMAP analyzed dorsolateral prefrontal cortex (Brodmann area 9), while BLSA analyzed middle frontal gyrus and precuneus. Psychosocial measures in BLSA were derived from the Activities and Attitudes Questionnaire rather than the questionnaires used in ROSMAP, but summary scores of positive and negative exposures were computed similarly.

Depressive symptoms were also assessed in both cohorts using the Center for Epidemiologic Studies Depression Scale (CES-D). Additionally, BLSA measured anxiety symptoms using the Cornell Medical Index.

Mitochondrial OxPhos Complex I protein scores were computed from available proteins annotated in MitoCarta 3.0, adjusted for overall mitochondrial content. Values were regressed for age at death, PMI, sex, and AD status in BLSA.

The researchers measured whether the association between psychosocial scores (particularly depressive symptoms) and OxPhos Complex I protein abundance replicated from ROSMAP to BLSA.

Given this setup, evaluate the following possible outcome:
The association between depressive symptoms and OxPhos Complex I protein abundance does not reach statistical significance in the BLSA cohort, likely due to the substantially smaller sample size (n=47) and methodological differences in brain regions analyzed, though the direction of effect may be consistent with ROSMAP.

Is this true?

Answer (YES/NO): YES